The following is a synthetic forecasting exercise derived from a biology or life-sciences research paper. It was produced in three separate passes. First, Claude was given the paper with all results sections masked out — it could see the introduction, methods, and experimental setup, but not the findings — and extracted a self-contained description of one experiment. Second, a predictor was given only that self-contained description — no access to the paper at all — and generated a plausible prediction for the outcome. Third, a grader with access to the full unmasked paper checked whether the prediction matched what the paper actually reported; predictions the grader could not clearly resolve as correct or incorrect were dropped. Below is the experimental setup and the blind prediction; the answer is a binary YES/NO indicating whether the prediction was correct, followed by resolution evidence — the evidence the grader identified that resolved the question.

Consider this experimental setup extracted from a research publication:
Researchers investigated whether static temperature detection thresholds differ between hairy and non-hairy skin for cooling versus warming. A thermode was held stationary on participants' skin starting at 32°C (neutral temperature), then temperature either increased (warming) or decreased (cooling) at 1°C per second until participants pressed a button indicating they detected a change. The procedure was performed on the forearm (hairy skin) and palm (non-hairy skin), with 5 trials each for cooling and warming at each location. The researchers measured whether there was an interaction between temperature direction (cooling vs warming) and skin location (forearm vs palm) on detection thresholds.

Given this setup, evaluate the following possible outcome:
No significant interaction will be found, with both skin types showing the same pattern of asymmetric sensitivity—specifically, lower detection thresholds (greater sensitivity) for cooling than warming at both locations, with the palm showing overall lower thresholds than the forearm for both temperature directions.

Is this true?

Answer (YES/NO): NO